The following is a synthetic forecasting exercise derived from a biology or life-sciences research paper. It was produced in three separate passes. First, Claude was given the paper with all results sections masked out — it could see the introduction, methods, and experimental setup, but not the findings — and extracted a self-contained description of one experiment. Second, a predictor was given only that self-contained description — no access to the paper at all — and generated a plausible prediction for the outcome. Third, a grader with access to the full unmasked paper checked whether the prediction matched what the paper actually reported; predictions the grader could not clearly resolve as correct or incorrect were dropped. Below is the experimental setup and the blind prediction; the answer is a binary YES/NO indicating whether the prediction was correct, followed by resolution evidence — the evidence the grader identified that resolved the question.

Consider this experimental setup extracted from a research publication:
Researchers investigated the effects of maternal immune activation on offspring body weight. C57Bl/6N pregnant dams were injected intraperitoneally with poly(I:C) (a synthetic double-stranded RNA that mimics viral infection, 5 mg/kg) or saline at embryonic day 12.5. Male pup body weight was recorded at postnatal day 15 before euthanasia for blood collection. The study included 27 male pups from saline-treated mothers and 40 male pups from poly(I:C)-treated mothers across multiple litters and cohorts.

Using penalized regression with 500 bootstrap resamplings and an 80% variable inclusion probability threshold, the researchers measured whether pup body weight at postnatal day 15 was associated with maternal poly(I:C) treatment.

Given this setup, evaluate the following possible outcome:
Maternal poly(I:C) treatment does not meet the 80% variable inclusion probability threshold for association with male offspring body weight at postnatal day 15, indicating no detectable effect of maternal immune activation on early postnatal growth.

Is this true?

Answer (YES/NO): NO